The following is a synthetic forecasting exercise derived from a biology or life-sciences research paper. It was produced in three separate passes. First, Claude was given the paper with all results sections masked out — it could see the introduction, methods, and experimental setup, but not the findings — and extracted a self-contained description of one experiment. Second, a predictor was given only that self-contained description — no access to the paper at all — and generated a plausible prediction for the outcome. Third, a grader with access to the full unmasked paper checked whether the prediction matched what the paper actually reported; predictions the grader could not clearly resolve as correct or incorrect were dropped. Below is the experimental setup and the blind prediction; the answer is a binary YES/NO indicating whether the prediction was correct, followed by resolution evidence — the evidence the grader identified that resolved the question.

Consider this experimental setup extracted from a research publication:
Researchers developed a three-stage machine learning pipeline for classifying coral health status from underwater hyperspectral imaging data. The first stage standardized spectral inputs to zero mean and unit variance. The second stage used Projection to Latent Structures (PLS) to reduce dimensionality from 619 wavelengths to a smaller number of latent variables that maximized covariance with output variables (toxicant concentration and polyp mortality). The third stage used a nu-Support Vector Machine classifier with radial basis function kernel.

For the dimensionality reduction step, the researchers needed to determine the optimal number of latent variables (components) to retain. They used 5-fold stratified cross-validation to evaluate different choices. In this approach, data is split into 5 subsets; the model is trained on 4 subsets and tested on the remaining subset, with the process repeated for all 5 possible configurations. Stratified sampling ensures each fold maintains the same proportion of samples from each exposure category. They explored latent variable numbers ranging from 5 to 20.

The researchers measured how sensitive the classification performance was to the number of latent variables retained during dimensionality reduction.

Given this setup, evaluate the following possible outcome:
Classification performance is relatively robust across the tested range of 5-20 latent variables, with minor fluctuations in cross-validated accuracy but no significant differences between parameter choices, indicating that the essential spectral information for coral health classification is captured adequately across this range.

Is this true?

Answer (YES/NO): YES